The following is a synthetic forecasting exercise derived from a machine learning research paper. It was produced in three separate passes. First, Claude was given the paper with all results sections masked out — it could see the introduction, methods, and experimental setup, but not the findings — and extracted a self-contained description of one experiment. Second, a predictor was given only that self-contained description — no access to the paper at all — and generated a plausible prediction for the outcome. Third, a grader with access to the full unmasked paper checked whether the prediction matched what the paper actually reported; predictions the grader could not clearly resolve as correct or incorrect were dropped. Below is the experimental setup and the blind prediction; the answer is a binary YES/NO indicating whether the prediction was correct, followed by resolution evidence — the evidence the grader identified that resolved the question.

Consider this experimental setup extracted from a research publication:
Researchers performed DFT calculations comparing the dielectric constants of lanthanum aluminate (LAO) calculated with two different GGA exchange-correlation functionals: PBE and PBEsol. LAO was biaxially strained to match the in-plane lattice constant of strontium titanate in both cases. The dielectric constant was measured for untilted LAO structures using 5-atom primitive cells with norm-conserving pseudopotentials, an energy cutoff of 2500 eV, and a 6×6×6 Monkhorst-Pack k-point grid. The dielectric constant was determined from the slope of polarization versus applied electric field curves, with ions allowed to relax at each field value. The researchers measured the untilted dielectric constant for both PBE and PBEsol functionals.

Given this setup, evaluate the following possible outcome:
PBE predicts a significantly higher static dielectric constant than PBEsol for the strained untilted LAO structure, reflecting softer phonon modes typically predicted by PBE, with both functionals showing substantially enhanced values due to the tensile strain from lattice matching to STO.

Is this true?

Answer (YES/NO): YES